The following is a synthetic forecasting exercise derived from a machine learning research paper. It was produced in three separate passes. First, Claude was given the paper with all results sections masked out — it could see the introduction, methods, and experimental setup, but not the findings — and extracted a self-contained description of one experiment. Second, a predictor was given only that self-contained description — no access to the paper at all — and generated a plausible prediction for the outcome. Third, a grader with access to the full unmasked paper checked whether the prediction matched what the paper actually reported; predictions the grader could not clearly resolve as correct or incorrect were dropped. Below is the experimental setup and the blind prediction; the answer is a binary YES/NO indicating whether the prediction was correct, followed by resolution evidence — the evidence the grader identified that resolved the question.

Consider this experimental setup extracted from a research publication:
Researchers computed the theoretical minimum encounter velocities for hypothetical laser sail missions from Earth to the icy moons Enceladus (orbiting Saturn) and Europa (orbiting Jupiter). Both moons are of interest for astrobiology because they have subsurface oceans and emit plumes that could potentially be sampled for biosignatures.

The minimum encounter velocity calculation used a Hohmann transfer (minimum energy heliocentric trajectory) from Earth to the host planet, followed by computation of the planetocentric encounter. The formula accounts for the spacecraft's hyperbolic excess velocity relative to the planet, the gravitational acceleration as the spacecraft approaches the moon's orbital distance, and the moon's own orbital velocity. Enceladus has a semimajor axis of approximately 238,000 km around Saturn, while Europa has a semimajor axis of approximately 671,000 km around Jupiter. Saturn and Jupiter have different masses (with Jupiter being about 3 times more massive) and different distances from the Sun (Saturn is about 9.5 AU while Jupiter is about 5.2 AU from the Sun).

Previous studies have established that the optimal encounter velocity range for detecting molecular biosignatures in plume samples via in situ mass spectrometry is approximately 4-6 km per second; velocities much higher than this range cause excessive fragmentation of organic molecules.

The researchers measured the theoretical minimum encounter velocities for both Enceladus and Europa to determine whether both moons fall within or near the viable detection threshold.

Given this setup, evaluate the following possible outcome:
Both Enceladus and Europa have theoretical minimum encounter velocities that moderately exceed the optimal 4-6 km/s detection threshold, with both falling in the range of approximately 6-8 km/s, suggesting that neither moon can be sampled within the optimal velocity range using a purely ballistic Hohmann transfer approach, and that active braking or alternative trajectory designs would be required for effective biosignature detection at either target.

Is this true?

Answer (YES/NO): NO